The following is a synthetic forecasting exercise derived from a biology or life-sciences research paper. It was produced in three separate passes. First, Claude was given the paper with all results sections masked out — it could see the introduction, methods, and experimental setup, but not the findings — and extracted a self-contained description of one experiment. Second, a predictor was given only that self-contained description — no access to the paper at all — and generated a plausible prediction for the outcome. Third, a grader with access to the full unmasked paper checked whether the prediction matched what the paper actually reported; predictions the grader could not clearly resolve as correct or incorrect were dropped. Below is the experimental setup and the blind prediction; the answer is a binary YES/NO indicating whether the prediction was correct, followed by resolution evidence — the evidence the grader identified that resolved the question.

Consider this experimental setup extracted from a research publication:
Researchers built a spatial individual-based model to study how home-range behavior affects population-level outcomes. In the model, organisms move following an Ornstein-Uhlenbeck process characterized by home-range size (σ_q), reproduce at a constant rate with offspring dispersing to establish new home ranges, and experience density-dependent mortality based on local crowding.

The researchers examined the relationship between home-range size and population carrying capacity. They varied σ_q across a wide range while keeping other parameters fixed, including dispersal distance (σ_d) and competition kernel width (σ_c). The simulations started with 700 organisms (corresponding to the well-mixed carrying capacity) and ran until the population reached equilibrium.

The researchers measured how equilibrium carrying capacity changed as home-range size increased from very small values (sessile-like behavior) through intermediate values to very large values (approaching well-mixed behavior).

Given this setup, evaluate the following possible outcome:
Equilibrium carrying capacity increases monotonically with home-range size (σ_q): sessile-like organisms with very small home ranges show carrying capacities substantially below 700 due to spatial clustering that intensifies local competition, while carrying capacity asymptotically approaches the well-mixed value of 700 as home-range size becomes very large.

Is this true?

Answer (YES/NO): NO